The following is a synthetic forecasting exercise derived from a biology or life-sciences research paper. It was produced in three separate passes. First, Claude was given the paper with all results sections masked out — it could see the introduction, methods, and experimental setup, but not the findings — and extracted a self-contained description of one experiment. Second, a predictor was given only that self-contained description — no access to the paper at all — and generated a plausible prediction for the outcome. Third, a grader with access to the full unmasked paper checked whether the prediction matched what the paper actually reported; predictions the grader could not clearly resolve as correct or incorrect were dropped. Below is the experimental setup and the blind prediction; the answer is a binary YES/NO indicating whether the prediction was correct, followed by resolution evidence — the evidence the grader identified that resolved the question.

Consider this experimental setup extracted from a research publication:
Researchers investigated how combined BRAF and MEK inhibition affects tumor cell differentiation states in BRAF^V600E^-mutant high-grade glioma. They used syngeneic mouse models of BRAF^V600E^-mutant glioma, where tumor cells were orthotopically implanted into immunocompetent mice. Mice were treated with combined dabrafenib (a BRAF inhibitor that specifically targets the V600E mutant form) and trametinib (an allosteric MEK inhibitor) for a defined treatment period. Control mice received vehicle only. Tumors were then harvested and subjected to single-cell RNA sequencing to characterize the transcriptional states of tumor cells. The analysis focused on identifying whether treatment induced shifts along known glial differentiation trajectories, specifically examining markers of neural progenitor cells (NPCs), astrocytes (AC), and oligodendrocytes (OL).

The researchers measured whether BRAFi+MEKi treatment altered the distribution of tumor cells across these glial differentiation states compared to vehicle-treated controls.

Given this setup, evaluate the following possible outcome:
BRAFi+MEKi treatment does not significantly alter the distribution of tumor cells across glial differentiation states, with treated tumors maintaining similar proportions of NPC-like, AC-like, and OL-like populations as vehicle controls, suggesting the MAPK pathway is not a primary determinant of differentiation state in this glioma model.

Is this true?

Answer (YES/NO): NO